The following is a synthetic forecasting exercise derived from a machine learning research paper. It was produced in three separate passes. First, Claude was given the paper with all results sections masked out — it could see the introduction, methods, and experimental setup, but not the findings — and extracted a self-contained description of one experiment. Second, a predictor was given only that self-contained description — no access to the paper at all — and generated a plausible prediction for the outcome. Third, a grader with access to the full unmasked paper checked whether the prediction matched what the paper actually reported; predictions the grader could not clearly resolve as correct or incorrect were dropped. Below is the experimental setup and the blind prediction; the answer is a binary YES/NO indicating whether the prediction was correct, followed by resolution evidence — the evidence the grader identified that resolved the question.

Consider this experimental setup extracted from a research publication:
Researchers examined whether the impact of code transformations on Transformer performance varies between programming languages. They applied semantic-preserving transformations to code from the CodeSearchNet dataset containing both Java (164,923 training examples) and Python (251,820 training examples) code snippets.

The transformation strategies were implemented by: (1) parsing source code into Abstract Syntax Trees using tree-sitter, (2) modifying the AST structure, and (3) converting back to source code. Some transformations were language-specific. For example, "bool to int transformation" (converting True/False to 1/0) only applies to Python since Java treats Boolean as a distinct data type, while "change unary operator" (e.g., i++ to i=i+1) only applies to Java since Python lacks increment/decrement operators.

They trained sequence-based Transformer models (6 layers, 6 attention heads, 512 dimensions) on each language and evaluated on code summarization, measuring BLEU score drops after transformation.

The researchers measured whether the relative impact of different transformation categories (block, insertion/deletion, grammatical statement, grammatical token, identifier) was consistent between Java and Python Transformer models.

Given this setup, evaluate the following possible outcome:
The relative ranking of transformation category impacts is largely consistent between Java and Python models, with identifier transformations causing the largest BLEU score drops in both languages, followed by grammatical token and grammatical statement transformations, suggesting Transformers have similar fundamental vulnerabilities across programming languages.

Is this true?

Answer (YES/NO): NO